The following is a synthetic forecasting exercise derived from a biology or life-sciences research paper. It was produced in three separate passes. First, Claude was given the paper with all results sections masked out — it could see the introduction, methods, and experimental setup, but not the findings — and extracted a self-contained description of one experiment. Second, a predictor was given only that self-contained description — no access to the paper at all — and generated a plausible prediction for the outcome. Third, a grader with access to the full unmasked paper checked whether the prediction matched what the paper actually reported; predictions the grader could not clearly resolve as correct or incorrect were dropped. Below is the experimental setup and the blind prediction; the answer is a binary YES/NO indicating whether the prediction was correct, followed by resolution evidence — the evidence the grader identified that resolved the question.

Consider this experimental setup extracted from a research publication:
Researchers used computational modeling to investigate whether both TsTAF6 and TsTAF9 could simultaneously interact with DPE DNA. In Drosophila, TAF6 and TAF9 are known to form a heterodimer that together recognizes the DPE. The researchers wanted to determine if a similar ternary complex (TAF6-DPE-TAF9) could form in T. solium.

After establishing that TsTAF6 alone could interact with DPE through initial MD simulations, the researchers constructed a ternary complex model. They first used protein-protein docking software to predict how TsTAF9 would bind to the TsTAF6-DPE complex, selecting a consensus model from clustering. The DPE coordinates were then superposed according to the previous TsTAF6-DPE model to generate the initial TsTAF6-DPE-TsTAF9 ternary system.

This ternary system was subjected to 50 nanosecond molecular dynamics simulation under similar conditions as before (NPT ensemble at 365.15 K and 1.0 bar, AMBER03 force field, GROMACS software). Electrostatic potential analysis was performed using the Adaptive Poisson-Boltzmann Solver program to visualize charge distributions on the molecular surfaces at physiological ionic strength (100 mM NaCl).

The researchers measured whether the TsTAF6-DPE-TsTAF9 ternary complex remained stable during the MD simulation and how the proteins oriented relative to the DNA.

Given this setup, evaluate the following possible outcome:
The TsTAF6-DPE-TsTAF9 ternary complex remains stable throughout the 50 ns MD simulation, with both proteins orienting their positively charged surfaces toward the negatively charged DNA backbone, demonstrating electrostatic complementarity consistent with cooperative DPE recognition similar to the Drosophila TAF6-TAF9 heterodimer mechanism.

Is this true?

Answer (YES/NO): NO